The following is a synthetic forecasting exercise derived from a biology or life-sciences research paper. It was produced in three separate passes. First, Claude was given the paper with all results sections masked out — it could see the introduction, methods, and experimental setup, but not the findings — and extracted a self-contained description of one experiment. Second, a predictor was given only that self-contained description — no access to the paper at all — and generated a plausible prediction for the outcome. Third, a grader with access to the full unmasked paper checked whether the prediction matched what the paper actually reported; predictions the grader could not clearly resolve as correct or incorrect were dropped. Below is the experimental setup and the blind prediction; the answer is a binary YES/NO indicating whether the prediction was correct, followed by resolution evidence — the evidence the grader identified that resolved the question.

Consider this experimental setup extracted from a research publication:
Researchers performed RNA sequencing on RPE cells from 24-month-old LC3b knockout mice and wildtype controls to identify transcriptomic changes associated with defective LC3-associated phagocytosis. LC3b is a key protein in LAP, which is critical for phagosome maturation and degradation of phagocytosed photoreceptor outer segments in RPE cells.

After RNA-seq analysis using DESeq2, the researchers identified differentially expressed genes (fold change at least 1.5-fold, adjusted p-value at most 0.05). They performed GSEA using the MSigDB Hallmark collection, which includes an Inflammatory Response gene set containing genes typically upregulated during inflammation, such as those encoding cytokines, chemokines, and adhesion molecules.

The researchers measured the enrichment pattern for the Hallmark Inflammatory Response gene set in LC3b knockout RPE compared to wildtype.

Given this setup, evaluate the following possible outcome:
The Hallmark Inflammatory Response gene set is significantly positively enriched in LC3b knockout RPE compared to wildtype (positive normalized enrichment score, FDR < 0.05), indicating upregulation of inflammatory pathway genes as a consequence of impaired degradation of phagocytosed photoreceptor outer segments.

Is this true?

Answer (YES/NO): YES